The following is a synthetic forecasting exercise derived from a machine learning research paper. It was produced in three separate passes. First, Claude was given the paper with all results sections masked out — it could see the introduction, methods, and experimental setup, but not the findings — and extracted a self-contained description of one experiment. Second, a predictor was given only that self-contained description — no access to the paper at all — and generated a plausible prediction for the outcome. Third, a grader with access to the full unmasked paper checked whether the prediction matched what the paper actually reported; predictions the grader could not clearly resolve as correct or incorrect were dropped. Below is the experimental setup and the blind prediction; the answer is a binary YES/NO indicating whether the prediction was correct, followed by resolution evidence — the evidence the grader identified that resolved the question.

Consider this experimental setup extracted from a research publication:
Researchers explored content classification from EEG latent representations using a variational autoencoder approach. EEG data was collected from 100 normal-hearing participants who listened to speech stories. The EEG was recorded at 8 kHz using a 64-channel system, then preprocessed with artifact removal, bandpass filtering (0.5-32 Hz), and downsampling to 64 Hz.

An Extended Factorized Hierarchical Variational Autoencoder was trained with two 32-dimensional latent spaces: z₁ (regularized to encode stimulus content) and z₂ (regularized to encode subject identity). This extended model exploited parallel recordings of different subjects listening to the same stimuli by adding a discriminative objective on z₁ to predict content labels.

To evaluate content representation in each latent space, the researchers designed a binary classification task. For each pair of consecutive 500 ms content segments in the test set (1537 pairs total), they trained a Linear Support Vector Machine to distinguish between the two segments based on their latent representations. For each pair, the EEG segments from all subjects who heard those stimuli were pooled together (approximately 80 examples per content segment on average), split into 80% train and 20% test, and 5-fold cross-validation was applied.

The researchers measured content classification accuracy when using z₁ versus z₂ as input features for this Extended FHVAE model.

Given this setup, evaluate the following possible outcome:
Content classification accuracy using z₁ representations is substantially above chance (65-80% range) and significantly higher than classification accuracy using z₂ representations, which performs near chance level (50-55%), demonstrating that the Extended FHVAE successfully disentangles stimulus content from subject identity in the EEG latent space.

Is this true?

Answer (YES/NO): NO